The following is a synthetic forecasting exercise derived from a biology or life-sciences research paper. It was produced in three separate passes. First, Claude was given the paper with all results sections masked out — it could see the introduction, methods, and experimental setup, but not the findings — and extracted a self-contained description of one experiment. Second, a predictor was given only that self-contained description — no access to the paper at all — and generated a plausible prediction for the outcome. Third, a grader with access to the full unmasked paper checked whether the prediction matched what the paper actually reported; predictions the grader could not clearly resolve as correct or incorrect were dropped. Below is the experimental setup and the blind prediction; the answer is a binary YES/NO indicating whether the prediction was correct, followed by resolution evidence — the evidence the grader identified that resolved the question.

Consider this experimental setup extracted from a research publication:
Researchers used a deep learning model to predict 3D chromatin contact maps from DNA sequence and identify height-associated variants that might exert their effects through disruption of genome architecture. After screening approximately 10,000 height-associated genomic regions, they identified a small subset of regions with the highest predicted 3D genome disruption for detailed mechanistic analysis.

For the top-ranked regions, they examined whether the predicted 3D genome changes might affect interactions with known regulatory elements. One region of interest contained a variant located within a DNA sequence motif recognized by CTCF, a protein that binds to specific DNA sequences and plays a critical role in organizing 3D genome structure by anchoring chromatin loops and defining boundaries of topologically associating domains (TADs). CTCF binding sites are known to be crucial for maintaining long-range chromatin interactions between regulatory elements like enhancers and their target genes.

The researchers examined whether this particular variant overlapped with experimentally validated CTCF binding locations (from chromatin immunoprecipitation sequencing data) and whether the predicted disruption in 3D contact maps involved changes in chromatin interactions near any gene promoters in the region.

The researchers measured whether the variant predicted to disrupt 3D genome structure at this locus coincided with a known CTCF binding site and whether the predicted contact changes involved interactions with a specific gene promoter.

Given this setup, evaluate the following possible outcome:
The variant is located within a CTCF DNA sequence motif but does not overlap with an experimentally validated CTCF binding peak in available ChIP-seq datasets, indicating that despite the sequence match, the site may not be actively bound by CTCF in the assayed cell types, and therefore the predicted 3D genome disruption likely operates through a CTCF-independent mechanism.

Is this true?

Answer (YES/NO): NO